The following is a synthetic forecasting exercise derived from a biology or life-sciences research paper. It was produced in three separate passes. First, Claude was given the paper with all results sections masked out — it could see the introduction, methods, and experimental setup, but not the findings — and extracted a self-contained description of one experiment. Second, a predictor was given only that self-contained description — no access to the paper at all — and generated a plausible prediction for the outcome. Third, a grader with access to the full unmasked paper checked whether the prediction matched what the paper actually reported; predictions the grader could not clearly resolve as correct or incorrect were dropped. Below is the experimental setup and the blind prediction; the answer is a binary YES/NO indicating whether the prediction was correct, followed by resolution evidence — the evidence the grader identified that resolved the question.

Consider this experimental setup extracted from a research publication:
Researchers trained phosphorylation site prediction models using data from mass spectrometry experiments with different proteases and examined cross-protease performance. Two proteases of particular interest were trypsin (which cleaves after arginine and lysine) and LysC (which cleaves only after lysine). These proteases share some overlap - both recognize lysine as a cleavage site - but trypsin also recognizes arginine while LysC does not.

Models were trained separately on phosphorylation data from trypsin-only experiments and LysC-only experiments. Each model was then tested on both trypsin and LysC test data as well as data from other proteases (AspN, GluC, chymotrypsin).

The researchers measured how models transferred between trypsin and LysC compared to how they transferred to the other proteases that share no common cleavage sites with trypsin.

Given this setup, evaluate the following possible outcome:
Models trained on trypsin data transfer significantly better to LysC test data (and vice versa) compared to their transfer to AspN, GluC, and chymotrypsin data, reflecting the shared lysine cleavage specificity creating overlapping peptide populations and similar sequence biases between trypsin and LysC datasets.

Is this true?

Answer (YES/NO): YES